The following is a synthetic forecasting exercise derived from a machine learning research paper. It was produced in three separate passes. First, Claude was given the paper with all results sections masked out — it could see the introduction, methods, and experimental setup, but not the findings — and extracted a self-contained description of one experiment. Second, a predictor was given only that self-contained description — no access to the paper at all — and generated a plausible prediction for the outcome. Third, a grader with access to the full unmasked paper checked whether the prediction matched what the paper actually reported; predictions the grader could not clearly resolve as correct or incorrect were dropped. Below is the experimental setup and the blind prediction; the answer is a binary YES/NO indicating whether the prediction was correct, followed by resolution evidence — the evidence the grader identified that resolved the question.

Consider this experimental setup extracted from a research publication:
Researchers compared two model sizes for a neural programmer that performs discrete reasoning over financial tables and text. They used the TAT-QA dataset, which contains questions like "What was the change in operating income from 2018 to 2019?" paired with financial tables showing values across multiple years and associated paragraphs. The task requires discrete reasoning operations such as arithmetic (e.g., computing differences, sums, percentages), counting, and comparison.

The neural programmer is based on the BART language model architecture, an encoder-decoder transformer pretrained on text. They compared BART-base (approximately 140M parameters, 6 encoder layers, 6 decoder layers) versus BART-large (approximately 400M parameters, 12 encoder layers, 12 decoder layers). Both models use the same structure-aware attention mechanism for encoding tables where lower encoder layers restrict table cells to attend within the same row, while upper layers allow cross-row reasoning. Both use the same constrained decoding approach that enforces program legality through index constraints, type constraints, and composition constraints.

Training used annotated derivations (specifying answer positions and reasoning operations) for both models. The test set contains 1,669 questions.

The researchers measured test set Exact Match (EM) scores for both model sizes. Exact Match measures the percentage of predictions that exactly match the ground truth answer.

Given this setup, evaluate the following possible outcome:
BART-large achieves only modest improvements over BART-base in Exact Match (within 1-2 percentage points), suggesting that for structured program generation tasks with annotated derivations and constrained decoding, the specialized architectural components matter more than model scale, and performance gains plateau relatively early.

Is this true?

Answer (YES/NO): NO